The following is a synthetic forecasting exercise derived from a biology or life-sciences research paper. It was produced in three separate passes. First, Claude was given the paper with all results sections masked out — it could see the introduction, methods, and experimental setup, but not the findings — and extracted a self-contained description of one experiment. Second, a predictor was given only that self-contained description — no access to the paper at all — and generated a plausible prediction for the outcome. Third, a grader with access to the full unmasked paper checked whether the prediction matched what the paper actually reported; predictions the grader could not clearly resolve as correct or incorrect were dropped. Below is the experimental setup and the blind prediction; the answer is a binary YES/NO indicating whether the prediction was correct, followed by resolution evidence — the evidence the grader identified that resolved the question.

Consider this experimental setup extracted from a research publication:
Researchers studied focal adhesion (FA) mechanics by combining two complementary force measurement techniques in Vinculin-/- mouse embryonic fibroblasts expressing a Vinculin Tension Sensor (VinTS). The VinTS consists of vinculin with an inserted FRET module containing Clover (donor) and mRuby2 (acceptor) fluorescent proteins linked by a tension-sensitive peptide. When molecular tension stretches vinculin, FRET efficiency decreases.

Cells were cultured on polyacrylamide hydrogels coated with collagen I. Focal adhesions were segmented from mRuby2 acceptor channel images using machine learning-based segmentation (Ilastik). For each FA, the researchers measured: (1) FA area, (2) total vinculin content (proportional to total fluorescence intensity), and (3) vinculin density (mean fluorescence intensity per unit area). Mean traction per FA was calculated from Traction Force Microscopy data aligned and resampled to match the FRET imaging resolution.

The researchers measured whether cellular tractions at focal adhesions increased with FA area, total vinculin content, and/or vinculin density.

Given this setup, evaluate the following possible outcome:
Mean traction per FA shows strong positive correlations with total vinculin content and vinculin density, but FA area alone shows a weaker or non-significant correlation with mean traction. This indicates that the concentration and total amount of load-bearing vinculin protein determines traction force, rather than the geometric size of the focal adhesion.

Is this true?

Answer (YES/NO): NO